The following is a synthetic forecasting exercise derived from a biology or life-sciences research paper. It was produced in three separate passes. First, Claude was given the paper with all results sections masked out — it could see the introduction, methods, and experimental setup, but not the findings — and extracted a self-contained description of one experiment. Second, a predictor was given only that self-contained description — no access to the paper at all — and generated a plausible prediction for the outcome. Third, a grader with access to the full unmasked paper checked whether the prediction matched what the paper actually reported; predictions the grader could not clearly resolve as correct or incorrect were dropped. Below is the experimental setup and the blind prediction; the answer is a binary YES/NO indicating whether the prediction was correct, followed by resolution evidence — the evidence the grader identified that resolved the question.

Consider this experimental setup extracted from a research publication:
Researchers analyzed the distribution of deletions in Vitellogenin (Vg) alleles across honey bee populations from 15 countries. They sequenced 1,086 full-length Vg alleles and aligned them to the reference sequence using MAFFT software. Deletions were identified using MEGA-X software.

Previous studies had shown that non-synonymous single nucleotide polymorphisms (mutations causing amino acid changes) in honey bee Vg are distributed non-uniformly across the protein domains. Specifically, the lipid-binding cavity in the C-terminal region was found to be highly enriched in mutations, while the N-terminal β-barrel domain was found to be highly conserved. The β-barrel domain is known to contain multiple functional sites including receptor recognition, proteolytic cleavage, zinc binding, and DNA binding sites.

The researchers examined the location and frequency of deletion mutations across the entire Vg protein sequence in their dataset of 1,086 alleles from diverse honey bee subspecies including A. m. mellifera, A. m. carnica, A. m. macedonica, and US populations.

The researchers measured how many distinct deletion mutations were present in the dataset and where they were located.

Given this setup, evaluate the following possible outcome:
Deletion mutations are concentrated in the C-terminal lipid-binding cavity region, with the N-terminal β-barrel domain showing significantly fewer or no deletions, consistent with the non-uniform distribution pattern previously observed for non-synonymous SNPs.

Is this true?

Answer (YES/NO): NO